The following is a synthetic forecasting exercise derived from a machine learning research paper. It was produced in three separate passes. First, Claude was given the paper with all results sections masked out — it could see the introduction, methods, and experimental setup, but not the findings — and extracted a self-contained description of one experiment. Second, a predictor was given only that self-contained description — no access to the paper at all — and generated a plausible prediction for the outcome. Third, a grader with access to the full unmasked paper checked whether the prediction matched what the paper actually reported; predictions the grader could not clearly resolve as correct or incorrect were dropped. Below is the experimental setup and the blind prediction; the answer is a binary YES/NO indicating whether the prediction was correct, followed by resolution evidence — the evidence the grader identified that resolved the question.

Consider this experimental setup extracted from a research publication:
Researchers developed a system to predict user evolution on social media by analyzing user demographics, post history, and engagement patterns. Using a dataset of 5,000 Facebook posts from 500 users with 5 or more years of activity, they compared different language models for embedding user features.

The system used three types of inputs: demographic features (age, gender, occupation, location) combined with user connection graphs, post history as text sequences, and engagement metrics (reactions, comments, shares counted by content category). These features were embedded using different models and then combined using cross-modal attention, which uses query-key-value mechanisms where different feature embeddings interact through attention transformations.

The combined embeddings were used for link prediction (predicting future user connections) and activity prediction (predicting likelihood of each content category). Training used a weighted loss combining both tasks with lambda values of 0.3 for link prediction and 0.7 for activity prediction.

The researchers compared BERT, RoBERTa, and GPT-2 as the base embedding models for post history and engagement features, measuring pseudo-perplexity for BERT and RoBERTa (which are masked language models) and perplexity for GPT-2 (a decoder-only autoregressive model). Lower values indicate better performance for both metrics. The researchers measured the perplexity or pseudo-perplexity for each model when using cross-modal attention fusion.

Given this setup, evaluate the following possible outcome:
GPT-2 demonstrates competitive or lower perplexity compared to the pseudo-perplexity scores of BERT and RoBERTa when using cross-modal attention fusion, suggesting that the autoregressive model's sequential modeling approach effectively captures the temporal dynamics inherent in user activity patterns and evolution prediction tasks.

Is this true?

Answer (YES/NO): YES